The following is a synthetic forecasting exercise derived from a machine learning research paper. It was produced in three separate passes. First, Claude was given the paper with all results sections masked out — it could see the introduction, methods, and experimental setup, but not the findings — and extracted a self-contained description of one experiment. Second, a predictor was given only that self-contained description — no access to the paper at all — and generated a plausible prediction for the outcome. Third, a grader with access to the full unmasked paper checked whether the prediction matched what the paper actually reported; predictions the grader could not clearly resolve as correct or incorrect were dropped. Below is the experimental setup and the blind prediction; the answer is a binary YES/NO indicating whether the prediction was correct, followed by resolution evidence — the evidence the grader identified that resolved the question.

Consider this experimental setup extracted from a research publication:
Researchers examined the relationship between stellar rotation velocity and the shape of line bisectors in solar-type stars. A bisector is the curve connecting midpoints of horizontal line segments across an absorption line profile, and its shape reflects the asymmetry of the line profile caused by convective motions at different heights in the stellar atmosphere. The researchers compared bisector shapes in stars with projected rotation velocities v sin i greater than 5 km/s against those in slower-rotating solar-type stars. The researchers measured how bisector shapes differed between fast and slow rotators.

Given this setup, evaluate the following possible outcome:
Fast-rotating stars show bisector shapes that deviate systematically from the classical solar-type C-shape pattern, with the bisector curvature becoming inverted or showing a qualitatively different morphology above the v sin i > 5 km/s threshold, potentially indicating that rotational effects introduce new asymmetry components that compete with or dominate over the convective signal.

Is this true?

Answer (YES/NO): YES